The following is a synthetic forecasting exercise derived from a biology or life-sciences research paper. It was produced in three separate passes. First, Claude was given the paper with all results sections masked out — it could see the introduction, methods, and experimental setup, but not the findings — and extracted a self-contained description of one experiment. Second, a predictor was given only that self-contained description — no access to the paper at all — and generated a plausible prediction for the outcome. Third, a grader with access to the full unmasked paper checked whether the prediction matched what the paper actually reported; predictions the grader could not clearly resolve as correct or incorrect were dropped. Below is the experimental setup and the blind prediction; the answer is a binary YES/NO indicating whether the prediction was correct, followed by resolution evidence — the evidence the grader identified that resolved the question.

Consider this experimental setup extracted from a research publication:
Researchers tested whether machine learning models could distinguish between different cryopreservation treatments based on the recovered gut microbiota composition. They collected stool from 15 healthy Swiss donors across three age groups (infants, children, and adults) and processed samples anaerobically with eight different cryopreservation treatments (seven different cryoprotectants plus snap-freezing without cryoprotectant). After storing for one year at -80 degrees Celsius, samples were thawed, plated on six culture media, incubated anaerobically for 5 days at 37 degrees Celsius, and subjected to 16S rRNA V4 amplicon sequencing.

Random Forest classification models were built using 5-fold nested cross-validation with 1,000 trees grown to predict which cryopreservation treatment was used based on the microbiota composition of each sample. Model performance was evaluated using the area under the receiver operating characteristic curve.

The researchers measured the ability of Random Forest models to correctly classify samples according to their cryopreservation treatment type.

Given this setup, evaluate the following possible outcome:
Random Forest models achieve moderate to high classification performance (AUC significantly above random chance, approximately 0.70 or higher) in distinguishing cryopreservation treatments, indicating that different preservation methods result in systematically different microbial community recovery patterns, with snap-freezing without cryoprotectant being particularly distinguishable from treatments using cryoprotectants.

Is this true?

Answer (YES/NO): NO